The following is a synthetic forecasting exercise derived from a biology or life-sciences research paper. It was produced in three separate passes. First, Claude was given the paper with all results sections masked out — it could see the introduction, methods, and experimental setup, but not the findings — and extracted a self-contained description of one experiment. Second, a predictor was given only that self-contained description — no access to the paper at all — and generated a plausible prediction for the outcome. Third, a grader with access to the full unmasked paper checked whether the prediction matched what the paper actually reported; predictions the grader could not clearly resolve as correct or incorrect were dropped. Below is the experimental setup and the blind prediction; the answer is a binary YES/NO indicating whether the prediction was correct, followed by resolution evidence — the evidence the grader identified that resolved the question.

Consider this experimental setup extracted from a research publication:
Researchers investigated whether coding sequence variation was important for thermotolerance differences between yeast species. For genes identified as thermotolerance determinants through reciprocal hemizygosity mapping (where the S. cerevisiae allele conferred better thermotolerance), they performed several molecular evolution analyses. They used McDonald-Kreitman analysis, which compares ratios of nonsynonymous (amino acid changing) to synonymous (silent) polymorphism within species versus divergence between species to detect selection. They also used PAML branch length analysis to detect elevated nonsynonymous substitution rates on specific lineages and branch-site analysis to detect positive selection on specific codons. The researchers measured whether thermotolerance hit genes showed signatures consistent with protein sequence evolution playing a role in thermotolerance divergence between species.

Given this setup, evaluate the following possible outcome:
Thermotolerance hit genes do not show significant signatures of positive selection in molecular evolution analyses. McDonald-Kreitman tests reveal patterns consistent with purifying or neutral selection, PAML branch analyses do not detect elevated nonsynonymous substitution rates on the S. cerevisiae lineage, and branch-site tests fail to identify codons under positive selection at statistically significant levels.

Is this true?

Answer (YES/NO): NO